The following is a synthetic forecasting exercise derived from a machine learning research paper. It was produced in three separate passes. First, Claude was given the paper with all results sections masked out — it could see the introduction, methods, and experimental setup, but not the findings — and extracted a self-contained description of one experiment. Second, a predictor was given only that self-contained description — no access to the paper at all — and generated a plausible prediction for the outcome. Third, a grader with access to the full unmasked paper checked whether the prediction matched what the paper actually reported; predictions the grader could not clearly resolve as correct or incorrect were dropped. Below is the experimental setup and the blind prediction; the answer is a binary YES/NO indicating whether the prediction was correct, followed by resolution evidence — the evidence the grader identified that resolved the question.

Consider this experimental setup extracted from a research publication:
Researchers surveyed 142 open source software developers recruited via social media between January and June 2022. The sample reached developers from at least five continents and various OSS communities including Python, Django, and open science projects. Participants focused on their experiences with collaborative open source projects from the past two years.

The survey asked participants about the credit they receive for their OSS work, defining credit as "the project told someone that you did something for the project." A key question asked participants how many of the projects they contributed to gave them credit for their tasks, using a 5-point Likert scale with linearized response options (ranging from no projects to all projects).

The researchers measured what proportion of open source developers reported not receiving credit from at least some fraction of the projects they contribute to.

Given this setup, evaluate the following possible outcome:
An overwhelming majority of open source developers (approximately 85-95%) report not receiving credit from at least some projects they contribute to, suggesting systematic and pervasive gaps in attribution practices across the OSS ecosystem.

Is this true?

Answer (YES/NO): YES